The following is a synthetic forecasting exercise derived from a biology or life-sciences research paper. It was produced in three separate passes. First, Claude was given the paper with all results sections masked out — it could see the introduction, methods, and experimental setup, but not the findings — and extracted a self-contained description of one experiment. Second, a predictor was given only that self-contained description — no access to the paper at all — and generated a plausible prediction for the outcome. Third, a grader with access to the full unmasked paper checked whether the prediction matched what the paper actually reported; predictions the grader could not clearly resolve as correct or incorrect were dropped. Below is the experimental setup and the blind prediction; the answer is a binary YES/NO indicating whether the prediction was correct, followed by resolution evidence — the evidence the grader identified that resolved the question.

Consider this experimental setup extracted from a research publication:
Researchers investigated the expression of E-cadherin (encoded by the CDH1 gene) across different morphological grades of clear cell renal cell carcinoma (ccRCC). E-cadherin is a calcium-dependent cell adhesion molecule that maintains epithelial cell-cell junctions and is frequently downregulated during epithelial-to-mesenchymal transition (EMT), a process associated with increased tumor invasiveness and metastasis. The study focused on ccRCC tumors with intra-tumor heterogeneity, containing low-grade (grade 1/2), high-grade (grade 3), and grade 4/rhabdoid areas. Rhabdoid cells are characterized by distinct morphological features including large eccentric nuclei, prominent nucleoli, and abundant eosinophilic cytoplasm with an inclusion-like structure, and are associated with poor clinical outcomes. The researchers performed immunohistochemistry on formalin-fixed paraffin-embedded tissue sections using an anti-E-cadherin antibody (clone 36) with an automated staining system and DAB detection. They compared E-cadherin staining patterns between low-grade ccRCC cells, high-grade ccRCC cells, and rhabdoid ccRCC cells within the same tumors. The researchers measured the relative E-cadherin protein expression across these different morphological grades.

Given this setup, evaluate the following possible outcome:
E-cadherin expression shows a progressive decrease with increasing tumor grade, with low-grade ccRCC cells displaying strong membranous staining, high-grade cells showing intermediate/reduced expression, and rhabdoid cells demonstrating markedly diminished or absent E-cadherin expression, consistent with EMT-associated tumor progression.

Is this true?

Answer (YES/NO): NO